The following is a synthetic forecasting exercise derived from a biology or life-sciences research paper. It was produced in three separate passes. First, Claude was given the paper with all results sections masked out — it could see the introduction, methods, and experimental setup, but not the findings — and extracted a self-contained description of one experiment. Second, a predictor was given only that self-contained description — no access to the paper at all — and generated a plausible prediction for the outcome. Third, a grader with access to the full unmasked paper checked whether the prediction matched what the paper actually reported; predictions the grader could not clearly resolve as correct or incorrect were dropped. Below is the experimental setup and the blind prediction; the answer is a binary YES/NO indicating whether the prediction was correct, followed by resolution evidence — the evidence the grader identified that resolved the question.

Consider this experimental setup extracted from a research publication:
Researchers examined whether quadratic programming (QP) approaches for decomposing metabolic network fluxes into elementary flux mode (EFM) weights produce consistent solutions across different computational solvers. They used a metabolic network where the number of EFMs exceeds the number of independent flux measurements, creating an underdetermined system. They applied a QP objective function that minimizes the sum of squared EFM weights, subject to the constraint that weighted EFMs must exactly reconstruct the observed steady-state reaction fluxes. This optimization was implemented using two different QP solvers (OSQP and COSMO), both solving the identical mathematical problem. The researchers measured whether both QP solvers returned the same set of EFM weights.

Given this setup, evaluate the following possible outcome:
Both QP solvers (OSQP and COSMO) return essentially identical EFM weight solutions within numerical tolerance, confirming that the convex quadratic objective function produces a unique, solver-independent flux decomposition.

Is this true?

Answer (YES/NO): YES